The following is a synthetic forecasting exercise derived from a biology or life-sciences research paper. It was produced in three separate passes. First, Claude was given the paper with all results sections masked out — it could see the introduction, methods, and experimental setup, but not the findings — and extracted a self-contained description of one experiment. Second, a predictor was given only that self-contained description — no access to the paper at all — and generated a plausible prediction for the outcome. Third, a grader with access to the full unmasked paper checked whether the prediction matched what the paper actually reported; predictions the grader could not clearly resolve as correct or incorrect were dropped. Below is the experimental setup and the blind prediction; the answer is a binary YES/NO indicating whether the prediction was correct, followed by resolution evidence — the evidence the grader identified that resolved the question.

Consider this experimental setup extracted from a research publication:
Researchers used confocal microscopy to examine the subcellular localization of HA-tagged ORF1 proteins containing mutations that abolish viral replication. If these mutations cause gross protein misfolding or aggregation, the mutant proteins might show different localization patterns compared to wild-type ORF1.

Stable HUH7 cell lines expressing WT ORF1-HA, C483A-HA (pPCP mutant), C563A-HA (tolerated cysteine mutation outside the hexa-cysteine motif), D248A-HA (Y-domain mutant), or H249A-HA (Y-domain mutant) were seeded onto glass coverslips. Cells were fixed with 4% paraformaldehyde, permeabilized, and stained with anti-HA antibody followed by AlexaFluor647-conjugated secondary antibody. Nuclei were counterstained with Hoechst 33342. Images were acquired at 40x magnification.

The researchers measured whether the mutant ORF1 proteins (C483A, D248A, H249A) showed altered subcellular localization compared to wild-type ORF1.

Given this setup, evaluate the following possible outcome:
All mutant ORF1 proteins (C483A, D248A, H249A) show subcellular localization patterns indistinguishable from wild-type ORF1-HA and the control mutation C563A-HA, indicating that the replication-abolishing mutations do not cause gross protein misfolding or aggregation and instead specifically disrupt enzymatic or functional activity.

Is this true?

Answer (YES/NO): NO